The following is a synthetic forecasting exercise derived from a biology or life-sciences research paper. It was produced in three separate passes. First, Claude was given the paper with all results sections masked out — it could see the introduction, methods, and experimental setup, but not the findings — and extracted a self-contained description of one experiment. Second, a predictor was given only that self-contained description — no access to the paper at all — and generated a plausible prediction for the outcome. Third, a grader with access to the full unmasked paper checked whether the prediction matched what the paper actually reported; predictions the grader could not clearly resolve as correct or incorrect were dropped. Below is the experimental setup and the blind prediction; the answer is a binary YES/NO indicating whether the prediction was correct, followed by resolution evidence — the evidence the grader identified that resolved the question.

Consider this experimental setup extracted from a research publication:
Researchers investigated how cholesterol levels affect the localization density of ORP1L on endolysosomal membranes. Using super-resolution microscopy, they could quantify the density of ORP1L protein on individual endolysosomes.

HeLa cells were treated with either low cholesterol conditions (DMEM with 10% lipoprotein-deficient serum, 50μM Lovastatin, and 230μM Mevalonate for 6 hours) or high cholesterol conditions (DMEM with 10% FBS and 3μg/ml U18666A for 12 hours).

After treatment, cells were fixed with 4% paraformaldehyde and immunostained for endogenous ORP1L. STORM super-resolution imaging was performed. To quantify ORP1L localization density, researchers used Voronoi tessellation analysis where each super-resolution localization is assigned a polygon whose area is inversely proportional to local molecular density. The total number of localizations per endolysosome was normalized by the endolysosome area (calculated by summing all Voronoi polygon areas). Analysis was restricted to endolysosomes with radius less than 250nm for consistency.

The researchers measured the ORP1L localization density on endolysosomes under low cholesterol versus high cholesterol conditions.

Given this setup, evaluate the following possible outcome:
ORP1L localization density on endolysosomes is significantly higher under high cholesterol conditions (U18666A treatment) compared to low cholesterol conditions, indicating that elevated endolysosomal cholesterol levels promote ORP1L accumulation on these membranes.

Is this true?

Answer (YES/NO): NO